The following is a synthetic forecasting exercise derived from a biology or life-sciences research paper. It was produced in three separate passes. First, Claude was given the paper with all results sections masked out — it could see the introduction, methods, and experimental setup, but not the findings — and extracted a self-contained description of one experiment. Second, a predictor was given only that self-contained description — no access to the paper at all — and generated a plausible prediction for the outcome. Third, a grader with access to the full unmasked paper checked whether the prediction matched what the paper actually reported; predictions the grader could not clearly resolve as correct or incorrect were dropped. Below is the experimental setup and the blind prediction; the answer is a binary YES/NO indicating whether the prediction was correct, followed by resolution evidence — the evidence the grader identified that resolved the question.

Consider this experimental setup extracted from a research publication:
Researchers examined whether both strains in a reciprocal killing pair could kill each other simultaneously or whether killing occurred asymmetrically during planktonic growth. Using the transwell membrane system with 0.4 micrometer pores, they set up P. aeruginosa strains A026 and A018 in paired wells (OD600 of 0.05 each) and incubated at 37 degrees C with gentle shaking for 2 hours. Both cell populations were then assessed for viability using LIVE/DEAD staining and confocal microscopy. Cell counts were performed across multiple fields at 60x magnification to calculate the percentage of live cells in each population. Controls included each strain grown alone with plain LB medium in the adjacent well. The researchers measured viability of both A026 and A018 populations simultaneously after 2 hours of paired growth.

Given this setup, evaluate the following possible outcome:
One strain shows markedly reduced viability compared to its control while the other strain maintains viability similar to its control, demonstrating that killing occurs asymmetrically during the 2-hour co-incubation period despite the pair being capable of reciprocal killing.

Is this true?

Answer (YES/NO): YES